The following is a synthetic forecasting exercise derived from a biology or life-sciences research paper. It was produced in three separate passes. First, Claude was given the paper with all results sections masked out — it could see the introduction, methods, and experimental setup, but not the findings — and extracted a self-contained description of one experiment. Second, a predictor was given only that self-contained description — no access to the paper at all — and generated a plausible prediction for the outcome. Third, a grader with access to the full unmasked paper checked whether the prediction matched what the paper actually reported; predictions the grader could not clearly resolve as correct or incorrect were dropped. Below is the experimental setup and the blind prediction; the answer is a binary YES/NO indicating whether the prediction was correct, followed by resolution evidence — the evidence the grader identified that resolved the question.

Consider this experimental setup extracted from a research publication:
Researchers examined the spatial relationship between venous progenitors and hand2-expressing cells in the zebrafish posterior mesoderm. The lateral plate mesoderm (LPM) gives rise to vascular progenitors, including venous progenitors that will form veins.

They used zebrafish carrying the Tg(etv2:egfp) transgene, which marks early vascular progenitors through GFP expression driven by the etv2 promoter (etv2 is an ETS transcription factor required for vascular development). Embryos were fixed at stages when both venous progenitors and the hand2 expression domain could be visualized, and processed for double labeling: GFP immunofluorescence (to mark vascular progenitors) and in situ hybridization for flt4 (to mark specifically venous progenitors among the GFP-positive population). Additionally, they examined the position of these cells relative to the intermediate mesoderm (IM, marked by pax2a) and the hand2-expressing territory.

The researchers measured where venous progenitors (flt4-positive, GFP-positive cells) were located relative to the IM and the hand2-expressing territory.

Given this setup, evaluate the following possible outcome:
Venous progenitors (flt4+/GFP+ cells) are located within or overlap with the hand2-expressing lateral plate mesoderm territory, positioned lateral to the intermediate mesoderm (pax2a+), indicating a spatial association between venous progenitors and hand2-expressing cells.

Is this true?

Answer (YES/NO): NO